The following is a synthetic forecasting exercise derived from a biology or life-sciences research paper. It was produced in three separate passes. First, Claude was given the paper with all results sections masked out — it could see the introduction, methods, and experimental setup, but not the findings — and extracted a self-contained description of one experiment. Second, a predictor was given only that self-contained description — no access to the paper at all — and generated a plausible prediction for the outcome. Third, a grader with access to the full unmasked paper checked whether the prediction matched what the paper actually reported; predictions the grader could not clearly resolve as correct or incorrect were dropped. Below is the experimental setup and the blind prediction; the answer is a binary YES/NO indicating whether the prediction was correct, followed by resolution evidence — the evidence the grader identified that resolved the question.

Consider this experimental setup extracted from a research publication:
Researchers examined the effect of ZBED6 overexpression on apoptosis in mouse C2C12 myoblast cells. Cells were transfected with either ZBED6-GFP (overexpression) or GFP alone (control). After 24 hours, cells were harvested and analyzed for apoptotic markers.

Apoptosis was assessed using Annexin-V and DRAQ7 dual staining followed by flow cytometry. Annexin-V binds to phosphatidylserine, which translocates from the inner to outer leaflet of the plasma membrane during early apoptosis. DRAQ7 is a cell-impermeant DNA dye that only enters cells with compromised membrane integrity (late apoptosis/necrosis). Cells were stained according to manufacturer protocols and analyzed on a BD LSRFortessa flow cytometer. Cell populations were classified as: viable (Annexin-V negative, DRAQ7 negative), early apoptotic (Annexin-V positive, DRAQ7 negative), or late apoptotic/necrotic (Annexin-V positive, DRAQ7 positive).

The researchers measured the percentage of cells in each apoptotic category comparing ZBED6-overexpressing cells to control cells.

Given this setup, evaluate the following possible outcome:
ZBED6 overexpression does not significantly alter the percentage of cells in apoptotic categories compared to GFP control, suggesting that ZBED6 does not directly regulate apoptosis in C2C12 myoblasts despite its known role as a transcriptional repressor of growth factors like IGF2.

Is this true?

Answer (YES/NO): NO